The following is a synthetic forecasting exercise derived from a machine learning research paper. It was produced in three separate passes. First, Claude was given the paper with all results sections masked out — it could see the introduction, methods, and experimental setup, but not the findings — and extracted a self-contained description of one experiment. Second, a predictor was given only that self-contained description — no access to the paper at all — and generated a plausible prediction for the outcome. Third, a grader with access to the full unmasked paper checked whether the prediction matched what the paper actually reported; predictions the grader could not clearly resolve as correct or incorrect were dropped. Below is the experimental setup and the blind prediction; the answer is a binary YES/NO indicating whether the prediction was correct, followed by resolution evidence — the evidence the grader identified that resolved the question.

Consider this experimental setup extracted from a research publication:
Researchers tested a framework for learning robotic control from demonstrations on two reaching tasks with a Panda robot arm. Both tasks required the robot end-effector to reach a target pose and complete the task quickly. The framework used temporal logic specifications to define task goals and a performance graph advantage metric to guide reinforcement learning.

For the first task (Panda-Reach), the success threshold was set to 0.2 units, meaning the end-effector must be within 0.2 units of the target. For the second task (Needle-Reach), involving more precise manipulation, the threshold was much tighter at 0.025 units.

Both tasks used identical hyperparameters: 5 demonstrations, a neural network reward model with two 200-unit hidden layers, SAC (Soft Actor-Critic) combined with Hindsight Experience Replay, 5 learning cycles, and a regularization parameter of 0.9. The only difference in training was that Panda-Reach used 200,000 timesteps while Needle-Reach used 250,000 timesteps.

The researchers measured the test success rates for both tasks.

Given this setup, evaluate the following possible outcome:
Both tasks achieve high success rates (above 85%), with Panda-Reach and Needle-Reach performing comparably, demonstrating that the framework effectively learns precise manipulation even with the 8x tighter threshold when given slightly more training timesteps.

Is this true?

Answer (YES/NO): YES